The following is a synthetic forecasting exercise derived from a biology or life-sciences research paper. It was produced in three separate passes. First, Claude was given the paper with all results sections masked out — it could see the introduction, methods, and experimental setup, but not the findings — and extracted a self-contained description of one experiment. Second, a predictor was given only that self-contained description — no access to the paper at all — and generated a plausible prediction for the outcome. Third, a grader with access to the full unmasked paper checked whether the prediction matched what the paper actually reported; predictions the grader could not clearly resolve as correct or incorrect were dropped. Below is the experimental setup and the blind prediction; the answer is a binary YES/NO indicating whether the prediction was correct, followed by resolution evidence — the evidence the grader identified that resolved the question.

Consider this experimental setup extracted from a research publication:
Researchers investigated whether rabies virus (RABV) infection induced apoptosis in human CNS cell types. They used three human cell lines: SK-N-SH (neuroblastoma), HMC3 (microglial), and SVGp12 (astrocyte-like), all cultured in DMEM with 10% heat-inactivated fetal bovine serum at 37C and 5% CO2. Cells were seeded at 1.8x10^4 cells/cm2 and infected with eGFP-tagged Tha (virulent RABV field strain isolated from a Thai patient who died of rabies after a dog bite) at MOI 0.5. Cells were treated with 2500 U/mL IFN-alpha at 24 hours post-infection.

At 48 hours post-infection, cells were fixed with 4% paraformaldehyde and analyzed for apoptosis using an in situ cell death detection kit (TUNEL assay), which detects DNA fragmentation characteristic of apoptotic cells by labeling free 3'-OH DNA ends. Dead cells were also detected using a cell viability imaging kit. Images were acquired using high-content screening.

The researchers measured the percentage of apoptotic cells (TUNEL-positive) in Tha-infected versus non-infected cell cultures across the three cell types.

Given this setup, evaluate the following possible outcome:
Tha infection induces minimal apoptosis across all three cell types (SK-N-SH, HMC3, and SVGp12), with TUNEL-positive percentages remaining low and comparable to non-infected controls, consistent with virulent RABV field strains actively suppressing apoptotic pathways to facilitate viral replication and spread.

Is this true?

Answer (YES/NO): YES